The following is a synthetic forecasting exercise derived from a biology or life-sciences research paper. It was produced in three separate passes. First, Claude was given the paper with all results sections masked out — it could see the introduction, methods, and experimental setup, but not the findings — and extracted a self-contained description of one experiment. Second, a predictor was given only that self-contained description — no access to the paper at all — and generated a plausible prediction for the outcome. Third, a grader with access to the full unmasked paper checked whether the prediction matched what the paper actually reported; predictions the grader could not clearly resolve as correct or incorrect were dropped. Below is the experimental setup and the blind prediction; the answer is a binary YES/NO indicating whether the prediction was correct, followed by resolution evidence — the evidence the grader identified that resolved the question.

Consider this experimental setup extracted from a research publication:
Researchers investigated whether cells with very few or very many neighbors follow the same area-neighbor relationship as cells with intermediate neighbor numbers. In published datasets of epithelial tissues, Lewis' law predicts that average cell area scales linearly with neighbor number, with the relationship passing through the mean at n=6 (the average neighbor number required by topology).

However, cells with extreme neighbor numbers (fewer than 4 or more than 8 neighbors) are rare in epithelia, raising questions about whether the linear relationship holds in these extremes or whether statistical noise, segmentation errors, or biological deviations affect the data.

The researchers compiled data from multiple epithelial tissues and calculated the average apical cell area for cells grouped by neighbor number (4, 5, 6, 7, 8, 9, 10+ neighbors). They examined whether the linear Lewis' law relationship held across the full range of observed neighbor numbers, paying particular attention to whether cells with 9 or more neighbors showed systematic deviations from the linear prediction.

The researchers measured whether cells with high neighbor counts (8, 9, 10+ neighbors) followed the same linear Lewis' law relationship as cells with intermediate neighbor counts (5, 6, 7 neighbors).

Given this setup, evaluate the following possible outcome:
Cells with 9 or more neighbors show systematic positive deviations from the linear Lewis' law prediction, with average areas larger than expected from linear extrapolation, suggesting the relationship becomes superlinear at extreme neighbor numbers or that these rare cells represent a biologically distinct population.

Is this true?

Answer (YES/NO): NO